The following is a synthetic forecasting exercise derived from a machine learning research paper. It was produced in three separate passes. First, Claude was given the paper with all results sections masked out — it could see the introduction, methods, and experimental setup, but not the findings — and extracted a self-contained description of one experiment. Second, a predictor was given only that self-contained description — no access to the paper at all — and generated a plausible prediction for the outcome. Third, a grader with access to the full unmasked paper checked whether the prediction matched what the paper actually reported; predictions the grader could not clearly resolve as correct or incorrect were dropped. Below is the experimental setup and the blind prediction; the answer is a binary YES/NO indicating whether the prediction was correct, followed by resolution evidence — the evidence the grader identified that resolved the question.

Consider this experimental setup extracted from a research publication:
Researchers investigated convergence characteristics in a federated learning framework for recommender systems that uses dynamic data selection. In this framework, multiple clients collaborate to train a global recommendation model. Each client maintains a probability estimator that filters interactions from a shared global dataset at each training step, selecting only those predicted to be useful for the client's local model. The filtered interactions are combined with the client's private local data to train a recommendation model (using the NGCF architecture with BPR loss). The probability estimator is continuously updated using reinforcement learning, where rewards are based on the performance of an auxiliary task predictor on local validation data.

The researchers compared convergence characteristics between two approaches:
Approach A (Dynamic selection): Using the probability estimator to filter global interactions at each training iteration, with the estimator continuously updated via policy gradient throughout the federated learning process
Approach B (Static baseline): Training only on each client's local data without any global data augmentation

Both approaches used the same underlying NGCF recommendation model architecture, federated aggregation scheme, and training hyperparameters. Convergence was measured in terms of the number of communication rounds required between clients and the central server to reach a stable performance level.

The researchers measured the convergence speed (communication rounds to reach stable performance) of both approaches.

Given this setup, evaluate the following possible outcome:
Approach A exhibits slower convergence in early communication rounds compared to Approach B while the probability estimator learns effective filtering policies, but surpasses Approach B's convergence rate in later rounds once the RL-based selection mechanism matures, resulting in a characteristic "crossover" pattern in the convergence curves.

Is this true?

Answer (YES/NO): NO